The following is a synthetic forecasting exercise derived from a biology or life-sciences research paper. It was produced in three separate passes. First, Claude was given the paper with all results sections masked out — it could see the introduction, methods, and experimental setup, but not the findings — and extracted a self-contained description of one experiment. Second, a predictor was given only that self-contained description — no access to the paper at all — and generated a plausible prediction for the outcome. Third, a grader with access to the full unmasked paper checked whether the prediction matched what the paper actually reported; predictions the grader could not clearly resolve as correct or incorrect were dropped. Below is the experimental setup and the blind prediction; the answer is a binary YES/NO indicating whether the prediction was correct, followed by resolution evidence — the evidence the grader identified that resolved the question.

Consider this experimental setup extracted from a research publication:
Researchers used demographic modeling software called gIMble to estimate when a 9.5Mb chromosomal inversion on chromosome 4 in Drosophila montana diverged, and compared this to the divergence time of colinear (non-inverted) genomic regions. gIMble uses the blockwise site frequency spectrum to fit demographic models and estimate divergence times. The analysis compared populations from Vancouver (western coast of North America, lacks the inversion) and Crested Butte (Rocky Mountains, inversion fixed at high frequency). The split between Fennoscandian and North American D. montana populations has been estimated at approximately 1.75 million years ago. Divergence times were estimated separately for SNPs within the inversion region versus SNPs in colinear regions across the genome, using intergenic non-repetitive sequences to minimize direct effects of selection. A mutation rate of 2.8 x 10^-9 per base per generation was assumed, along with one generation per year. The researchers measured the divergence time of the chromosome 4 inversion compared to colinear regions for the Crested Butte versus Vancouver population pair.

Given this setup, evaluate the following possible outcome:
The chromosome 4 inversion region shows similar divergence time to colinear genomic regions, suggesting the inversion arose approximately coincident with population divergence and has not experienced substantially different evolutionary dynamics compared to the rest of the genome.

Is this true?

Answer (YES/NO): NO